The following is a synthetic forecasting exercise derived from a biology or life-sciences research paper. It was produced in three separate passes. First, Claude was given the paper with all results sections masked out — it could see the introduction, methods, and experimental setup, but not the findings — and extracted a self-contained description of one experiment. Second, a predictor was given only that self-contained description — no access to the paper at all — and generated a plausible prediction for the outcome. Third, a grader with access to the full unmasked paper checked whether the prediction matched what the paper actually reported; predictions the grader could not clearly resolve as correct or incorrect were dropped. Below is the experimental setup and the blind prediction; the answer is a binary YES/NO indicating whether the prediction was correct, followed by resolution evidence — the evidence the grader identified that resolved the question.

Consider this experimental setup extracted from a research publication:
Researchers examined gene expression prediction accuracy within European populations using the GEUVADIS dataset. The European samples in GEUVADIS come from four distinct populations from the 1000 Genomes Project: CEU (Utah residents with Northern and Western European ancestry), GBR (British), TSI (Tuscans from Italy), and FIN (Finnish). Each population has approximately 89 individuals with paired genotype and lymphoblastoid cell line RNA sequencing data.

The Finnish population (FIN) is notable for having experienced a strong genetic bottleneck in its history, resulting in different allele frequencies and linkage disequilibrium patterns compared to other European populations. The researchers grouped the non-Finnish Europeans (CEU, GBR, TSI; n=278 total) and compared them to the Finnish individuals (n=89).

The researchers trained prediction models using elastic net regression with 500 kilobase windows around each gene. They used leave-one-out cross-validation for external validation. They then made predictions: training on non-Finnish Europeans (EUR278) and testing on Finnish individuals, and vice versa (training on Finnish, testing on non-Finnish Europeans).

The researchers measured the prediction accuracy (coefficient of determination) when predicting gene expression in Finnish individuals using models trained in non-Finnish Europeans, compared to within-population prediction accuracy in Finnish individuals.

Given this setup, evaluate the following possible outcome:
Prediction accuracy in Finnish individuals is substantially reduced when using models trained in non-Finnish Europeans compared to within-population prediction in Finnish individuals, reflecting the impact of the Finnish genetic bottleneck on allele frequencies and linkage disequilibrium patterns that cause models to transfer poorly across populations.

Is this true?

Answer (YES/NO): NO